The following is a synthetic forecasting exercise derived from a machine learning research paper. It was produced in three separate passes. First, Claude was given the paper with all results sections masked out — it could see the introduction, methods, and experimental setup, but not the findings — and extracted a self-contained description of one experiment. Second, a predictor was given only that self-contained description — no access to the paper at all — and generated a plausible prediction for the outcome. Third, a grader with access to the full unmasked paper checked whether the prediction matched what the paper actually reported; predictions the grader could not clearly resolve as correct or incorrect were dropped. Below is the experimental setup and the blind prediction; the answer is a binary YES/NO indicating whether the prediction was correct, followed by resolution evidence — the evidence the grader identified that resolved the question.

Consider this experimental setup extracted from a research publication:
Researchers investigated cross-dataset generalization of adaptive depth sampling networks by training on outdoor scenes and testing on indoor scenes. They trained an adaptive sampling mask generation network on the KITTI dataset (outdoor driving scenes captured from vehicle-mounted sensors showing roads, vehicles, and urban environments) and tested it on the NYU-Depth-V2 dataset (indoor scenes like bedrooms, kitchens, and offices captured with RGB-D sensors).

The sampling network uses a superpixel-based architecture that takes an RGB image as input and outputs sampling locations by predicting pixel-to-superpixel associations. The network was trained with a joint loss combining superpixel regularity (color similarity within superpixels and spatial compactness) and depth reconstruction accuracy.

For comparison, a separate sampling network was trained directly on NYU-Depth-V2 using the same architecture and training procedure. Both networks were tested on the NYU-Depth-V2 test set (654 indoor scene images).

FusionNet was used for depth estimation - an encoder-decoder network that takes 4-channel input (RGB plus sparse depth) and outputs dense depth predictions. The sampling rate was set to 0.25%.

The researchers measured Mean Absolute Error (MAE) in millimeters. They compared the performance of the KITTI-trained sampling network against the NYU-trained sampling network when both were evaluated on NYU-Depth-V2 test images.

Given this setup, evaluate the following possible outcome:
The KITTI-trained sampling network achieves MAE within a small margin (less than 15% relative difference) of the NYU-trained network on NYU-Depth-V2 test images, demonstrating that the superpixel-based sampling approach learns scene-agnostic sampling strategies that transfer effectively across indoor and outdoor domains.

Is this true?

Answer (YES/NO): YES